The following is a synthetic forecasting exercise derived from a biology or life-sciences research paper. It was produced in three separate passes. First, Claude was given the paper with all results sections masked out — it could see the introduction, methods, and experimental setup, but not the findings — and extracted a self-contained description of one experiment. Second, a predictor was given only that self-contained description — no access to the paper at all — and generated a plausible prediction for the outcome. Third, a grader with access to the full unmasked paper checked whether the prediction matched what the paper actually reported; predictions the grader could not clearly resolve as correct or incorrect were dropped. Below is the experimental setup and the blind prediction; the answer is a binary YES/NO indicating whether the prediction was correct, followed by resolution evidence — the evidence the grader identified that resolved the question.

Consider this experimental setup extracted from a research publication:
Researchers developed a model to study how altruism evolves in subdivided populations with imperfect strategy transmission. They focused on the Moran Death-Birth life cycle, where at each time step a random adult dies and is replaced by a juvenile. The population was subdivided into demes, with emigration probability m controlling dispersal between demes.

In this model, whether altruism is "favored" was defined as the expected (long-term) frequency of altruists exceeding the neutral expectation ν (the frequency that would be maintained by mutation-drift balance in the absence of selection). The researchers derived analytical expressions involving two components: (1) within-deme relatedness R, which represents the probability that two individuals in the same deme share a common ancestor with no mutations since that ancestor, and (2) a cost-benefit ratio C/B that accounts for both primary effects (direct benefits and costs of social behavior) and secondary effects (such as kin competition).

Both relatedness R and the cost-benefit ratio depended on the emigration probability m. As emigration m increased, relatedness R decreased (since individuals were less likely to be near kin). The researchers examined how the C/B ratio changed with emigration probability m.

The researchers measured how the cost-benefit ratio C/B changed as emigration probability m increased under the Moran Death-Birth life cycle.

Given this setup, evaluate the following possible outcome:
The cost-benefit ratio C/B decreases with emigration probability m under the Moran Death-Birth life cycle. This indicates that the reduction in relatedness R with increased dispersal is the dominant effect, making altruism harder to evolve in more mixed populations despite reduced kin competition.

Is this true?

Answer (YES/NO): NO